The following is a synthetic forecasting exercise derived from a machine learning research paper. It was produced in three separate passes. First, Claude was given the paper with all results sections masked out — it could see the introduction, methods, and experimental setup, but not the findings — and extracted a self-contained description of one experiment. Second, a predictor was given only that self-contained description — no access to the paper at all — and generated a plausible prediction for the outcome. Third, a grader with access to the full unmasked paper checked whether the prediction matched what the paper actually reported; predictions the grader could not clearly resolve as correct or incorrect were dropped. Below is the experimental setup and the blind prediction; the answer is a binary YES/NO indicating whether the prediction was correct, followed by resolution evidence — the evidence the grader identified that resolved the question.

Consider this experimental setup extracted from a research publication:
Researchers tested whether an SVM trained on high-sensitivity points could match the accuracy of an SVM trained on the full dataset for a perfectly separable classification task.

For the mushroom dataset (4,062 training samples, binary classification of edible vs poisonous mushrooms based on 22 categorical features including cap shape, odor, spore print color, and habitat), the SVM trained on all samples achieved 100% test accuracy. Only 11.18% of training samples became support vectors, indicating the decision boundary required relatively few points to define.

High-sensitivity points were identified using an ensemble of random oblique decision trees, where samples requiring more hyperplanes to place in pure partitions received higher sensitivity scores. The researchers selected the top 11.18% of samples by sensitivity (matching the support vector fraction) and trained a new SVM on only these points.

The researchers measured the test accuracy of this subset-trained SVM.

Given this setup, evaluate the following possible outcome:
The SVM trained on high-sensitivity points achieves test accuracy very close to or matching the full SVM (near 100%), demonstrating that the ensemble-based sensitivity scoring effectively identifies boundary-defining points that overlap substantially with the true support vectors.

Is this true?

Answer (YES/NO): YES